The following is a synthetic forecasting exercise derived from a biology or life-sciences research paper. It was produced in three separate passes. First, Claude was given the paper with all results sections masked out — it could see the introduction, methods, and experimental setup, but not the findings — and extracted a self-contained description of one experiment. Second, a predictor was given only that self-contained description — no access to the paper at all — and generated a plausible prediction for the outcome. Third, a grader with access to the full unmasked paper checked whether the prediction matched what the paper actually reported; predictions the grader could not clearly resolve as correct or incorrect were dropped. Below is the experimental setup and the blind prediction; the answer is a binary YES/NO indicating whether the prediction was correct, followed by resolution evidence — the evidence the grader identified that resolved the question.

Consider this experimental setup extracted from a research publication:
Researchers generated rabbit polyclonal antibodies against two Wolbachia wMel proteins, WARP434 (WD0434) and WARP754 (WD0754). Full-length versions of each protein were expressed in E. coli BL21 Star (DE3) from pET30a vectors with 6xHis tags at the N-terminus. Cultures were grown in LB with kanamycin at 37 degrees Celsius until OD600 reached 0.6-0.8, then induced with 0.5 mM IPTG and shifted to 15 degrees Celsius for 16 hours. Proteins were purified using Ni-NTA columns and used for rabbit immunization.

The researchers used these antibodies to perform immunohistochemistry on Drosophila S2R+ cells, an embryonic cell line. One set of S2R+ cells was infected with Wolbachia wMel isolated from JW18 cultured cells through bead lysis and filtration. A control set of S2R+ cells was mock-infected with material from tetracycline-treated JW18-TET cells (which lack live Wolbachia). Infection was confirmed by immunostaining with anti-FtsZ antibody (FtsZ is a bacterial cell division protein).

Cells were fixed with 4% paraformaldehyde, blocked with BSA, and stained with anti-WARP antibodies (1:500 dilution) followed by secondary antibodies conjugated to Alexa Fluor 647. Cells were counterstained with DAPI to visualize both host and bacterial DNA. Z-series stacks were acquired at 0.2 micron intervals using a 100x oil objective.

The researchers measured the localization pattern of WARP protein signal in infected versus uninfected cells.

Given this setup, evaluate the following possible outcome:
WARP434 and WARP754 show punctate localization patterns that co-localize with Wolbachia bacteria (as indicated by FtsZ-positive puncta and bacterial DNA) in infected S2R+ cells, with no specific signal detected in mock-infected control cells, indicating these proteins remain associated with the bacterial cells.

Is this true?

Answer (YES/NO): NO